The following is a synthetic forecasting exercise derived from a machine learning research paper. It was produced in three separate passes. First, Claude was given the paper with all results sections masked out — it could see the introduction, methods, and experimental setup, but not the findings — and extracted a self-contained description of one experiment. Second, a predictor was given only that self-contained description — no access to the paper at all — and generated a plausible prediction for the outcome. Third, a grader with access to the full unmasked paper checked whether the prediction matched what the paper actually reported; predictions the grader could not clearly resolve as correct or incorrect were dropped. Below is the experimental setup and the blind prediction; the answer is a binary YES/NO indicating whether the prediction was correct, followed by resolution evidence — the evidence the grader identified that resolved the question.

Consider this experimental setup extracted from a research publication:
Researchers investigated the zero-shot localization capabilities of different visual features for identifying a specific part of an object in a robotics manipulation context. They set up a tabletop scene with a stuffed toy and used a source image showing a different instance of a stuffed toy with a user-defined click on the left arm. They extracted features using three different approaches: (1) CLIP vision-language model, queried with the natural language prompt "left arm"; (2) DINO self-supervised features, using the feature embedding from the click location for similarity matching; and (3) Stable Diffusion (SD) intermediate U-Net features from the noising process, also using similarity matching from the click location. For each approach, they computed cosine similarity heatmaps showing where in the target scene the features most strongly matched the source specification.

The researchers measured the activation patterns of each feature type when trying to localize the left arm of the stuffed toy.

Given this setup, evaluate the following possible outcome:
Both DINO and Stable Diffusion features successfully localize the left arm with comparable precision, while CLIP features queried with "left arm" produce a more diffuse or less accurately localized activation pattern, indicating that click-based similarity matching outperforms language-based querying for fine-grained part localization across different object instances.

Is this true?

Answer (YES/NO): NO